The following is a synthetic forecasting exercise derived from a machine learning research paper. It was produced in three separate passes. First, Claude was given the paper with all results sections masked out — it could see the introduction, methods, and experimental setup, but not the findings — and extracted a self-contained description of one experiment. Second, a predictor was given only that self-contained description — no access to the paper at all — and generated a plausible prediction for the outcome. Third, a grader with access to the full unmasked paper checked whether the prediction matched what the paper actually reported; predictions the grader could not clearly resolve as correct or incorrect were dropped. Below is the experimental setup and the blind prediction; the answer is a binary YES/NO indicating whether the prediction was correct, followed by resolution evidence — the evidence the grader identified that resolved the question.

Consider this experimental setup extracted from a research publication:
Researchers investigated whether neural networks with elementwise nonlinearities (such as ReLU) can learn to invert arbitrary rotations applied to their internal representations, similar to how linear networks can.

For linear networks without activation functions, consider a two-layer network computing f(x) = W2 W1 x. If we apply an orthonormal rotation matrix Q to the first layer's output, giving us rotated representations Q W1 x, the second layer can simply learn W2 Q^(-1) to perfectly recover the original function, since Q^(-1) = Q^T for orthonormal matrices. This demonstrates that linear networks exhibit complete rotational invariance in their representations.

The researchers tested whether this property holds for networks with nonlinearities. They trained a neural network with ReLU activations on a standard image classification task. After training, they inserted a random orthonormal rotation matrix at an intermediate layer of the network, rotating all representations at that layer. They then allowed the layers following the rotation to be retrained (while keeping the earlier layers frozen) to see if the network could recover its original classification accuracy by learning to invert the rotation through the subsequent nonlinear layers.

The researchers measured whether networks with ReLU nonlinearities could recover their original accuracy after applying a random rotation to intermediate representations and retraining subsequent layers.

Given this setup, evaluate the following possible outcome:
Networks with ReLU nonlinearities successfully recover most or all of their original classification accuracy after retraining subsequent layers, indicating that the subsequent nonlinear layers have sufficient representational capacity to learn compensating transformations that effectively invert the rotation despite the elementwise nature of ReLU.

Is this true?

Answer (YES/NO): NO